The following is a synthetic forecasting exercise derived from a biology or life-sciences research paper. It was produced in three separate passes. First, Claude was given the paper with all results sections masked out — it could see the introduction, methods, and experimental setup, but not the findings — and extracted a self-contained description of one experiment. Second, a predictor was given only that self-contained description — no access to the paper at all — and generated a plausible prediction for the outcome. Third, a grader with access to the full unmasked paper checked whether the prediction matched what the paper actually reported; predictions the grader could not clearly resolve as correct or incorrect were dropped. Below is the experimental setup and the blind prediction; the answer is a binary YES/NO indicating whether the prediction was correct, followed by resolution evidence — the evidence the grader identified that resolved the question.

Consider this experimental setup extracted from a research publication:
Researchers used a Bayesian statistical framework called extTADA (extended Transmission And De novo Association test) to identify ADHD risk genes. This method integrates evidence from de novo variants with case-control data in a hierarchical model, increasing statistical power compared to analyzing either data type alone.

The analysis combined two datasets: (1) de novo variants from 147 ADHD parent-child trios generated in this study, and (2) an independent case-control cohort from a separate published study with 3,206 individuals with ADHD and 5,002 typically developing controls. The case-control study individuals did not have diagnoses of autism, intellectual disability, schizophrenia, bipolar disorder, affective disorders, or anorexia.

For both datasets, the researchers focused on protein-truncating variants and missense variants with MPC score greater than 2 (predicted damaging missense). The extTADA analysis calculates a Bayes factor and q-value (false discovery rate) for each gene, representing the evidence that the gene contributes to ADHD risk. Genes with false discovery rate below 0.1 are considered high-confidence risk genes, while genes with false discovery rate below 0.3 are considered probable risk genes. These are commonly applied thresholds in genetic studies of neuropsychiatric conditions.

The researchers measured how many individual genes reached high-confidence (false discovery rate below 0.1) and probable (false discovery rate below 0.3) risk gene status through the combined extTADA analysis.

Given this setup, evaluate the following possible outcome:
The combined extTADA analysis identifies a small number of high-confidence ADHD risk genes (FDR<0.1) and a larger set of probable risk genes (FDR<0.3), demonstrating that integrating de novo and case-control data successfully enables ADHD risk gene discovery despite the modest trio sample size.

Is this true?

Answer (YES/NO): NO